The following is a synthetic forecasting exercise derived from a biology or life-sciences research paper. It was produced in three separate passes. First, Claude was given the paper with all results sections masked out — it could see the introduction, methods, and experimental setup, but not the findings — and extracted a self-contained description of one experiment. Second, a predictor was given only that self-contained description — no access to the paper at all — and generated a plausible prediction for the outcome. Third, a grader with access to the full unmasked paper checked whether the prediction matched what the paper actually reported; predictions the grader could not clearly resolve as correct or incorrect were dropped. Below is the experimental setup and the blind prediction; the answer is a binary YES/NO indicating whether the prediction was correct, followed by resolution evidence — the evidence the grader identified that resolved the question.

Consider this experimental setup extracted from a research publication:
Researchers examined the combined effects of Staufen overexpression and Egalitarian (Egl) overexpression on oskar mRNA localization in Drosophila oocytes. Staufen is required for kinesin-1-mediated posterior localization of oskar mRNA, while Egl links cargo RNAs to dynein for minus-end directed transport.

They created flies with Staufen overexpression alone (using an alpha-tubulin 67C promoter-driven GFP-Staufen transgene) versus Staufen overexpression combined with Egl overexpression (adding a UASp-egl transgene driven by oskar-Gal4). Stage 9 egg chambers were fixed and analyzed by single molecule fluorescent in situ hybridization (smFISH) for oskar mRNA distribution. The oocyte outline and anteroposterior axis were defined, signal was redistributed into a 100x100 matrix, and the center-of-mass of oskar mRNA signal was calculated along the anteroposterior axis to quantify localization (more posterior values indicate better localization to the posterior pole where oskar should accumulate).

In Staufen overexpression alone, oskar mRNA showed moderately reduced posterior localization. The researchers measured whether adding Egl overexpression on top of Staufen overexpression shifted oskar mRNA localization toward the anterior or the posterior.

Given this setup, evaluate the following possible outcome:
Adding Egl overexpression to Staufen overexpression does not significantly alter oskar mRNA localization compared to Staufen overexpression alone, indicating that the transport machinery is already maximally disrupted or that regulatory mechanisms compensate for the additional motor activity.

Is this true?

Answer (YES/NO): YES